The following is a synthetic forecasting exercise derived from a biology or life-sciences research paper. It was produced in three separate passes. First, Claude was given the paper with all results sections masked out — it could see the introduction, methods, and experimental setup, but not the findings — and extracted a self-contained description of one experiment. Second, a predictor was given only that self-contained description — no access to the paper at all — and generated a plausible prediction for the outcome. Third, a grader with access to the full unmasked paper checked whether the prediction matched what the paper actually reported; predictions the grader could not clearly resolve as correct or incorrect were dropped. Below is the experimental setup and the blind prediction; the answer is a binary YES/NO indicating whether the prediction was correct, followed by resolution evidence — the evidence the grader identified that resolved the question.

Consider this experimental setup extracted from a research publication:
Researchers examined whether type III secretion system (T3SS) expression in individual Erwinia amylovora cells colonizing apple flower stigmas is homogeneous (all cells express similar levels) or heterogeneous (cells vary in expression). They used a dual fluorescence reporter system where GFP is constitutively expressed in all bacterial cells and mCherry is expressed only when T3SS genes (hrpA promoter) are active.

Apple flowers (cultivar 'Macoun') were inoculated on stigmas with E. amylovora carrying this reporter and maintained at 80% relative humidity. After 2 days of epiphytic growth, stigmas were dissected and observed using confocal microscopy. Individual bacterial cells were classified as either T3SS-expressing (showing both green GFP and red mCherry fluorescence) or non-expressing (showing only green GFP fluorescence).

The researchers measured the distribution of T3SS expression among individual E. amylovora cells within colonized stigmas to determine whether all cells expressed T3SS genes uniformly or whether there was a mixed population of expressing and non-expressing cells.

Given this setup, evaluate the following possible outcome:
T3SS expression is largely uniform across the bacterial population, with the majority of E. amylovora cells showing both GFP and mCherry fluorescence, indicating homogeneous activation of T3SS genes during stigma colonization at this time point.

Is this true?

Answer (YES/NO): NO